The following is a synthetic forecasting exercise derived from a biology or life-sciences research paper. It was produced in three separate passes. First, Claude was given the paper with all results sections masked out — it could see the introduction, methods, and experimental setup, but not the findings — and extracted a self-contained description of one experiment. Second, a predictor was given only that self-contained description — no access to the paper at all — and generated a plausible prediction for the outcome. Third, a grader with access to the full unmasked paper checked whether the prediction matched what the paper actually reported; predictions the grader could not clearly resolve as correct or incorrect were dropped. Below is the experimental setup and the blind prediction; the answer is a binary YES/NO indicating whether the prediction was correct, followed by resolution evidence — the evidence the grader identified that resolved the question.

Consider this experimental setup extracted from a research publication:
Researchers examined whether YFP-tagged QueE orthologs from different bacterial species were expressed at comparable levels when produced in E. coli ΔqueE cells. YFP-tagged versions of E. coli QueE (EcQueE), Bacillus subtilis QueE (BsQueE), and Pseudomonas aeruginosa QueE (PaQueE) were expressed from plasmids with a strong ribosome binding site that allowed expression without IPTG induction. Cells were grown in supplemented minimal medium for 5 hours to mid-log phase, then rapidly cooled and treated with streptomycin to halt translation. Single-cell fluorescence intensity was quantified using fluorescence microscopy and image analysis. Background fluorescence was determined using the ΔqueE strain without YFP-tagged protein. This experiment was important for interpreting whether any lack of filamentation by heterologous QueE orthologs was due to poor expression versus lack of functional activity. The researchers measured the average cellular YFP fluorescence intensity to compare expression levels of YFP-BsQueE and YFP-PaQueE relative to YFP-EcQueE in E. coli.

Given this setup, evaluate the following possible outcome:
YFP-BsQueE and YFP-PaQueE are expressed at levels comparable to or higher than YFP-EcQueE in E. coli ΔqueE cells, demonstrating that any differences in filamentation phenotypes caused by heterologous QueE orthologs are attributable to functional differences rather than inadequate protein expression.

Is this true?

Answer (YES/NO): YES